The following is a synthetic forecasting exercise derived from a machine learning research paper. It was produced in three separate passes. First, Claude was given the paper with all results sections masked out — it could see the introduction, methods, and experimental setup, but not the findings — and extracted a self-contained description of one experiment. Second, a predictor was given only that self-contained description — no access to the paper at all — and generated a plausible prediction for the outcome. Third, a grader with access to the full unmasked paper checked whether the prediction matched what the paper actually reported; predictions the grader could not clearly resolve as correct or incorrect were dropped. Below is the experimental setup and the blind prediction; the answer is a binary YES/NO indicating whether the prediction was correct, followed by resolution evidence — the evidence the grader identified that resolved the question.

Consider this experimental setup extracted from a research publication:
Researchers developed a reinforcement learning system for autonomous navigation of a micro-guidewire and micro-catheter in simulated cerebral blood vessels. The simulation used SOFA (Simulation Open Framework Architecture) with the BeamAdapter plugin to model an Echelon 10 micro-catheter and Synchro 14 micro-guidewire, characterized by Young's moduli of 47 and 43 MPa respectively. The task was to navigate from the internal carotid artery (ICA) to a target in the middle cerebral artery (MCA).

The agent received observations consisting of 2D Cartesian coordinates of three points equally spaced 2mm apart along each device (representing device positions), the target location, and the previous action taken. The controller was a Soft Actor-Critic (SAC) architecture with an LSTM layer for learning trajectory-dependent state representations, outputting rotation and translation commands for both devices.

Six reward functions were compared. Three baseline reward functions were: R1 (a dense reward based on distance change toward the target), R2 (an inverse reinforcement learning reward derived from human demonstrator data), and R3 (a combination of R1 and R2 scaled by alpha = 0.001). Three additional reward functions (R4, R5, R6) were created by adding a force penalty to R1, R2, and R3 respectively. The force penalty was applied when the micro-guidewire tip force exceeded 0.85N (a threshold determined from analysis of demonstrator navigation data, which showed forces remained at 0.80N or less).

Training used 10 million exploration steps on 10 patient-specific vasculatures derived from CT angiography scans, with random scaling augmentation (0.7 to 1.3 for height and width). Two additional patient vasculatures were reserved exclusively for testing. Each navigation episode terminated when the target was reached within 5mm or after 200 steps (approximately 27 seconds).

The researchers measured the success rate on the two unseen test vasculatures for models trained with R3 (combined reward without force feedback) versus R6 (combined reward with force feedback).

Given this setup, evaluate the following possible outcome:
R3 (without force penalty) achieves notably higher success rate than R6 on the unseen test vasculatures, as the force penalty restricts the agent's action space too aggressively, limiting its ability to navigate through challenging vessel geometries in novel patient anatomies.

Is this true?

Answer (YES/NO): NO